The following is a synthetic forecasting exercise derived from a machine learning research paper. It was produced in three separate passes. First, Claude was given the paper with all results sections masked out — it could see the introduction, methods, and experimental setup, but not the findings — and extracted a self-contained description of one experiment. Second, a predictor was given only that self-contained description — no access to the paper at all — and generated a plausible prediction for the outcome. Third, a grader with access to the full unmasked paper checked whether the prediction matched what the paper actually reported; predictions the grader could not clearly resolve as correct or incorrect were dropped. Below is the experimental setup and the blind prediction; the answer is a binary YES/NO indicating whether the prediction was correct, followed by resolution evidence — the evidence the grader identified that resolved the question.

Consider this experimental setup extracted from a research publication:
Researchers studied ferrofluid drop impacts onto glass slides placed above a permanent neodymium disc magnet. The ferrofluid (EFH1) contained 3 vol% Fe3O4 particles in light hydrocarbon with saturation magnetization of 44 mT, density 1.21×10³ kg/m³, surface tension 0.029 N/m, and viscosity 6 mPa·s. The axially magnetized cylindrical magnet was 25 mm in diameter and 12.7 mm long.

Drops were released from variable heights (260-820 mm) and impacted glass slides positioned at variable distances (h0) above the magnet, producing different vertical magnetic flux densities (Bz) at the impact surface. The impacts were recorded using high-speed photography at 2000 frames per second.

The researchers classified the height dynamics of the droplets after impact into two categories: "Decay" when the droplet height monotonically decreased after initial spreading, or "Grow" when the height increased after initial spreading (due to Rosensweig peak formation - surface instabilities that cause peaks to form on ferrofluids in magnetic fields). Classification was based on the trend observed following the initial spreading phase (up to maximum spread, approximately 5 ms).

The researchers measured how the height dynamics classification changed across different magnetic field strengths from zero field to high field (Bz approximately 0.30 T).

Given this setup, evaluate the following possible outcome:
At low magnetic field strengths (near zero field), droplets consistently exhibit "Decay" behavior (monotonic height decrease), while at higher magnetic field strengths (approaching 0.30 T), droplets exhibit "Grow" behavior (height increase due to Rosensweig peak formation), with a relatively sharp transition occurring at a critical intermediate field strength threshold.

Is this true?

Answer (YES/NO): NO